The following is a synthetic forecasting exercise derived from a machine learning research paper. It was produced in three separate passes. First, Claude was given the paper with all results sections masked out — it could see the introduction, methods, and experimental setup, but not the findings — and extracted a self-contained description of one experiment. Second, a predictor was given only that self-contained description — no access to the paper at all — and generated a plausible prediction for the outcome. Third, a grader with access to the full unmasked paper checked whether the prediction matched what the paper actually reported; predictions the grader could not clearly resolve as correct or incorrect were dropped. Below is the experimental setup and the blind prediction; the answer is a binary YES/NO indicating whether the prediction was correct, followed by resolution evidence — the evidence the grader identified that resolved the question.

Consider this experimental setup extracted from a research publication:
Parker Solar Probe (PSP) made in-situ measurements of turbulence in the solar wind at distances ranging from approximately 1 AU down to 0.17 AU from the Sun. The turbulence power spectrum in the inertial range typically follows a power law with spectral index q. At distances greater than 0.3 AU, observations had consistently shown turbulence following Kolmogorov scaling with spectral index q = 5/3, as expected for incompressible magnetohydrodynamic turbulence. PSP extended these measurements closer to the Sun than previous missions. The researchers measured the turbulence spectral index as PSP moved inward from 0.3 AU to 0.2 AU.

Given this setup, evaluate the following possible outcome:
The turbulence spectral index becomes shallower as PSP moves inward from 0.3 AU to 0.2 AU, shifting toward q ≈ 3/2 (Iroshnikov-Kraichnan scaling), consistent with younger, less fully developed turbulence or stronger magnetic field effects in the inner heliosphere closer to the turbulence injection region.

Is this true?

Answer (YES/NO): YES